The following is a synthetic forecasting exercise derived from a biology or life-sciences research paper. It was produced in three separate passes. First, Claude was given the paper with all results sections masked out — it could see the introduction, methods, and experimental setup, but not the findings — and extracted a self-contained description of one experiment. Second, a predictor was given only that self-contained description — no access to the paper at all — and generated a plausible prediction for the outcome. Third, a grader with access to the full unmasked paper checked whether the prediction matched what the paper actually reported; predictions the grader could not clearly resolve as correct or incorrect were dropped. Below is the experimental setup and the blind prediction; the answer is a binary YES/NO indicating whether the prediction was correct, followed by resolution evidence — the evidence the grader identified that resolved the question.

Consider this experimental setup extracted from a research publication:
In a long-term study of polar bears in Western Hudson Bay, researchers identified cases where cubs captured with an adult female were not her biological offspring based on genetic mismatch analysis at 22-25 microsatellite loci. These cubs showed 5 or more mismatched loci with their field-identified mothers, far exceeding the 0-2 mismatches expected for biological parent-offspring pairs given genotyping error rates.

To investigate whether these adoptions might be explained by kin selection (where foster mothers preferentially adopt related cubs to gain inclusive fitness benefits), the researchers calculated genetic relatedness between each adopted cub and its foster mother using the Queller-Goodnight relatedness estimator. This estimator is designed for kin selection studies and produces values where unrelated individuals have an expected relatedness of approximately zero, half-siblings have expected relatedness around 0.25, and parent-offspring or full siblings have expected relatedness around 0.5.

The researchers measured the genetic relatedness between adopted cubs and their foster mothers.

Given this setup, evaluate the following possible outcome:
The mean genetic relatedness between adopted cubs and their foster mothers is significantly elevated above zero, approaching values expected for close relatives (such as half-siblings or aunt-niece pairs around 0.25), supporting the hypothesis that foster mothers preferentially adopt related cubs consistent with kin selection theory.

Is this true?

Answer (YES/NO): NO